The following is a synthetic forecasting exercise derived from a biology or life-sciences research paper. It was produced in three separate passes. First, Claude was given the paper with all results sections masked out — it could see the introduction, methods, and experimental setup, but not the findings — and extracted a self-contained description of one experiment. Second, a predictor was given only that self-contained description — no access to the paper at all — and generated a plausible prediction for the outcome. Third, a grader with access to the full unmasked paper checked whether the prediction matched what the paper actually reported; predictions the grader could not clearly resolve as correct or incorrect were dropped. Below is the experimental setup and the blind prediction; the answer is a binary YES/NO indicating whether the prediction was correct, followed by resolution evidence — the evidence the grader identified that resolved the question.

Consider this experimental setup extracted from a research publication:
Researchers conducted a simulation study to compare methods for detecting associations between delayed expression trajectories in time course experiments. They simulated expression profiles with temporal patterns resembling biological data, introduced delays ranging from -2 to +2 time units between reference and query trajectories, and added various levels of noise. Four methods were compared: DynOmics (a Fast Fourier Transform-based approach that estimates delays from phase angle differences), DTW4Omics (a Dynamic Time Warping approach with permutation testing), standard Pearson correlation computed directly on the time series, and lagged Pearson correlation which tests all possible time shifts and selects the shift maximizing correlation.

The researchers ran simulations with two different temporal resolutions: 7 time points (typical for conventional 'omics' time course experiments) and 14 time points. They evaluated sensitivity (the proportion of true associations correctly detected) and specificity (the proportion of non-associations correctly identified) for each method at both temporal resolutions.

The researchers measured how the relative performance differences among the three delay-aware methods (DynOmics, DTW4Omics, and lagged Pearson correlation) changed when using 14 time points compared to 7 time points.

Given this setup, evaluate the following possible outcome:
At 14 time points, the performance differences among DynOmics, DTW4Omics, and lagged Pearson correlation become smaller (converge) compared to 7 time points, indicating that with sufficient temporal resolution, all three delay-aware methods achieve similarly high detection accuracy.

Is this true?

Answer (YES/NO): YES